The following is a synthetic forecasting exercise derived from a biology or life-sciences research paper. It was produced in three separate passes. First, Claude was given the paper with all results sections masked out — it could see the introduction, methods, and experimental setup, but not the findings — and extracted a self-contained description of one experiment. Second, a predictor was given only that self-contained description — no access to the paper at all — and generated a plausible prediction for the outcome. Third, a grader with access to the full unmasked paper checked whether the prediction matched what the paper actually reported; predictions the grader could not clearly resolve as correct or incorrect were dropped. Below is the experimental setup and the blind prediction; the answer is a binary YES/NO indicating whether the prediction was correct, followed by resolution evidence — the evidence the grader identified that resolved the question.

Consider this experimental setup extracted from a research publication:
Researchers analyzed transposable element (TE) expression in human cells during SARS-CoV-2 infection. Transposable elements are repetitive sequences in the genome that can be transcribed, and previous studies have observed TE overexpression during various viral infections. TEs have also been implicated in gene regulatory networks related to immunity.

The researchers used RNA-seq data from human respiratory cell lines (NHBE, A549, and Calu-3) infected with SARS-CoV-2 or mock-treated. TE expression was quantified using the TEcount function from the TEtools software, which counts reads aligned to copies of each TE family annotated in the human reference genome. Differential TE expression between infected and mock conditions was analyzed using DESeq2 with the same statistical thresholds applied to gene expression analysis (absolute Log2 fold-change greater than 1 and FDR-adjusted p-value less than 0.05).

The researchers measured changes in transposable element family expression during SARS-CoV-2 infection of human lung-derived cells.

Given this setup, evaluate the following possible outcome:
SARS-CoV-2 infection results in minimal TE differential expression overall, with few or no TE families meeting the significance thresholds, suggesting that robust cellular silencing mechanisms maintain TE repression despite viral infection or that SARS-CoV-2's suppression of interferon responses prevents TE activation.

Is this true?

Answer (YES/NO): NO